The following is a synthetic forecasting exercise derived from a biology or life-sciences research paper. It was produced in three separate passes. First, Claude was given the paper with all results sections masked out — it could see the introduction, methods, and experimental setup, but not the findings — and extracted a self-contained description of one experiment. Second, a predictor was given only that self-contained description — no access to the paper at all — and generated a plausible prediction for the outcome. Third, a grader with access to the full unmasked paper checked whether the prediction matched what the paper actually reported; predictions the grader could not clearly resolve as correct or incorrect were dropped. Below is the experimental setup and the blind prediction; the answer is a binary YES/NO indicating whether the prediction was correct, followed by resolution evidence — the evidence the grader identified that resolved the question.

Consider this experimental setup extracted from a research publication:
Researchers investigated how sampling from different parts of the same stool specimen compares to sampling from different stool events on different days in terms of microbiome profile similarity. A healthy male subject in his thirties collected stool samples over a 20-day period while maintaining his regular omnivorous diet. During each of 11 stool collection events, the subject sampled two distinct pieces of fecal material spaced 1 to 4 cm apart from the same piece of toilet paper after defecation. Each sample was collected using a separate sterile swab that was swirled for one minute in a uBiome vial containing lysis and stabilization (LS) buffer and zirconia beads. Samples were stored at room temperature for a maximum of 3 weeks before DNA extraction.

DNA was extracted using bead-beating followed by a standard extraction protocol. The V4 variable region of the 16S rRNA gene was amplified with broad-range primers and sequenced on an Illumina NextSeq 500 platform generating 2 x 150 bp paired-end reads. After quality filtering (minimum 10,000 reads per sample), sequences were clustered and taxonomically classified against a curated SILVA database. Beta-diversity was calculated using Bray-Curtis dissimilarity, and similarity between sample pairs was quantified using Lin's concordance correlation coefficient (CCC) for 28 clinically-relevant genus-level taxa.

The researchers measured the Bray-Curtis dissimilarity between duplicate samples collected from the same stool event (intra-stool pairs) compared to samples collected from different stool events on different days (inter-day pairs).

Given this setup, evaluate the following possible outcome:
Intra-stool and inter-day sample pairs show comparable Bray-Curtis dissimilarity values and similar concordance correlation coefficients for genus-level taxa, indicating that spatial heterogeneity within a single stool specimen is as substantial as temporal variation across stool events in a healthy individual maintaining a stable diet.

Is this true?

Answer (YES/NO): NO